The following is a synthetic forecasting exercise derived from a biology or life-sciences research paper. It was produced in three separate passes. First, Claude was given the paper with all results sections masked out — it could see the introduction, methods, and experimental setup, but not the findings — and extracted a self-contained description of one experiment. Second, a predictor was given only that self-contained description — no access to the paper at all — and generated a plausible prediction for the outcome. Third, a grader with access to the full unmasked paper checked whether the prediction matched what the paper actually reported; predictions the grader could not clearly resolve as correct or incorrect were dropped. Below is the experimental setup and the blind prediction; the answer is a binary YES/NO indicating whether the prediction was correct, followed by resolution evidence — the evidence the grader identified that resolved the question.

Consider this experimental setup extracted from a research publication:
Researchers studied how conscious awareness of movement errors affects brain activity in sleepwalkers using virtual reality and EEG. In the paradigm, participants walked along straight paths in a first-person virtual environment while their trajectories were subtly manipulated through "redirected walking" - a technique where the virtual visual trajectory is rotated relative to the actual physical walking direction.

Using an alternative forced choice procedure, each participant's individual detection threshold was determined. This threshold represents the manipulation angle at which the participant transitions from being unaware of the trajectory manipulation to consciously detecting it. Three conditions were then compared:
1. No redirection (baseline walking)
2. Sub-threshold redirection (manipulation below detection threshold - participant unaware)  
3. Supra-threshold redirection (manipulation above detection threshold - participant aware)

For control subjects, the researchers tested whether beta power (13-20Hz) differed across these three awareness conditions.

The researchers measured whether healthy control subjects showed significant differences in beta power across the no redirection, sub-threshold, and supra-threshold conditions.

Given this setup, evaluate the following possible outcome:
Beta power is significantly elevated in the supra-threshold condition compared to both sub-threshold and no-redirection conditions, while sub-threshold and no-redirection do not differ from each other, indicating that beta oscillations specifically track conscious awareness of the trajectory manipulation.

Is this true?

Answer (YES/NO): NO